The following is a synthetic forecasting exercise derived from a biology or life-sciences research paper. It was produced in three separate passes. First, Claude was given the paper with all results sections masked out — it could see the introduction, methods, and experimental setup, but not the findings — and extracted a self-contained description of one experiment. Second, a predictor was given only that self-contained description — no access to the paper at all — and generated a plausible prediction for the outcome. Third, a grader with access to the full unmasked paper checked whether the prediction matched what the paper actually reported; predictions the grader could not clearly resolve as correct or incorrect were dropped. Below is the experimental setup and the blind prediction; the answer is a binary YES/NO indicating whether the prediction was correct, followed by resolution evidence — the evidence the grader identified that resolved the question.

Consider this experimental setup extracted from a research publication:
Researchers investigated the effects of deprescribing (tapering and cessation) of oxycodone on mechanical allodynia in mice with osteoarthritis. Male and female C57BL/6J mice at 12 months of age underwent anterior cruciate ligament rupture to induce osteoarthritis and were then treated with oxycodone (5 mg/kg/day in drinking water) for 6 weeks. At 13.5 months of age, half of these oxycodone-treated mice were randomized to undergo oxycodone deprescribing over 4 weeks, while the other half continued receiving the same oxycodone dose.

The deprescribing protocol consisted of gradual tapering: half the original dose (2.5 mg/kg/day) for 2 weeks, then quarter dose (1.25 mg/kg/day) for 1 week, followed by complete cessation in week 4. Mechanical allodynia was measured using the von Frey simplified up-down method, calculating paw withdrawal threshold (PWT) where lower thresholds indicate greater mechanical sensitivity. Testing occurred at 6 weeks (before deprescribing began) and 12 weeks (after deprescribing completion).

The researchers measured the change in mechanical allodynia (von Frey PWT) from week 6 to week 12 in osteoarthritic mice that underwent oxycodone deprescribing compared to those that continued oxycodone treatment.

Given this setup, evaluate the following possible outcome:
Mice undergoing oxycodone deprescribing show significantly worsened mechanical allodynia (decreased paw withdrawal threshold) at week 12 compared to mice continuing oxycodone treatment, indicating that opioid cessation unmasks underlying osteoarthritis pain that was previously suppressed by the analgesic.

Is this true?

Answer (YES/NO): NO